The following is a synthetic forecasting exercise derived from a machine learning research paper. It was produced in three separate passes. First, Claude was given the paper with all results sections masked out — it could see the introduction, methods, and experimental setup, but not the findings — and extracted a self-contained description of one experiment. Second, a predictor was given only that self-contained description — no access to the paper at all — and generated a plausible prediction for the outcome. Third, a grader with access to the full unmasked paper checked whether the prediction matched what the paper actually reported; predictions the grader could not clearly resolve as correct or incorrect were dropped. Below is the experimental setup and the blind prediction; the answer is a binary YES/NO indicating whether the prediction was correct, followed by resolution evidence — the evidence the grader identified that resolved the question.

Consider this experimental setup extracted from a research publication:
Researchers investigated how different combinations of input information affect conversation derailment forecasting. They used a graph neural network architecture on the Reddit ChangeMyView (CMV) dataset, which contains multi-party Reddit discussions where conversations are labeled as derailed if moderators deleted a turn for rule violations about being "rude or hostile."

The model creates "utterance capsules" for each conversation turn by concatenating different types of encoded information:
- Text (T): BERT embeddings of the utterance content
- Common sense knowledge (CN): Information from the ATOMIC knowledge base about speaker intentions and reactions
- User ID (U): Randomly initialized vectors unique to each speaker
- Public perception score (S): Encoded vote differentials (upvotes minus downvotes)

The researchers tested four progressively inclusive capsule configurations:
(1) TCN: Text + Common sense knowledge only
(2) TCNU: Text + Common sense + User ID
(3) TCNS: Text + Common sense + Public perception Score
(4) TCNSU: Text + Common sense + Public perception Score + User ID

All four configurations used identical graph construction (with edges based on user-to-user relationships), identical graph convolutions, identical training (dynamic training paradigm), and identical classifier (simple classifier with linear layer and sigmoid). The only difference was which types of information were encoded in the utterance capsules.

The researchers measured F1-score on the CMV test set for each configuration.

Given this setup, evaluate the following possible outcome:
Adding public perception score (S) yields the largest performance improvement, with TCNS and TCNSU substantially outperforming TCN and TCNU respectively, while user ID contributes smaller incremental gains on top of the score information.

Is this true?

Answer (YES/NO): NO